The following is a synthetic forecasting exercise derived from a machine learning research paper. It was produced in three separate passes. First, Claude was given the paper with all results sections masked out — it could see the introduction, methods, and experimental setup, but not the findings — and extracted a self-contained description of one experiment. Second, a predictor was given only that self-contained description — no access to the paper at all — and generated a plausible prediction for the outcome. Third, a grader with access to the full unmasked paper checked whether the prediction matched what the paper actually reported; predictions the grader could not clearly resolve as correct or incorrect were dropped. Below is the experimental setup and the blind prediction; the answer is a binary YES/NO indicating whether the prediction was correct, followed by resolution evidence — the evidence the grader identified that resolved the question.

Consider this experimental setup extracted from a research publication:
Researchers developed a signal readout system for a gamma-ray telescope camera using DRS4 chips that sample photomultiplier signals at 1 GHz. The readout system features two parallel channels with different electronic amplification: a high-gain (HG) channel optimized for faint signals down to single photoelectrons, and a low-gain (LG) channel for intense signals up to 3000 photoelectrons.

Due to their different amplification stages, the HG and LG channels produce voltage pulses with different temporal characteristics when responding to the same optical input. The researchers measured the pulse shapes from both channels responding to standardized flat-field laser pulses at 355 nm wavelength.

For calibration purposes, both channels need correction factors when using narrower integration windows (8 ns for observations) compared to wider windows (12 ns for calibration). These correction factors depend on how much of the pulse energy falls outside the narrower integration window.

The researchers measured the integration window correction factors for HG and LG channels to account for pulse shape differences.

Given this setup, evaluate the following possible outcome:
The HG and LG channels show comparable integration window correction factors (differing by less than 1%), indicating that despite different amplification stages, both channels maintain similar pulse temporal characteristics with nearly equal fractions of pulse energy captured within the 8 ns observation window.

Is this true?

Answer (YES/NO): NO